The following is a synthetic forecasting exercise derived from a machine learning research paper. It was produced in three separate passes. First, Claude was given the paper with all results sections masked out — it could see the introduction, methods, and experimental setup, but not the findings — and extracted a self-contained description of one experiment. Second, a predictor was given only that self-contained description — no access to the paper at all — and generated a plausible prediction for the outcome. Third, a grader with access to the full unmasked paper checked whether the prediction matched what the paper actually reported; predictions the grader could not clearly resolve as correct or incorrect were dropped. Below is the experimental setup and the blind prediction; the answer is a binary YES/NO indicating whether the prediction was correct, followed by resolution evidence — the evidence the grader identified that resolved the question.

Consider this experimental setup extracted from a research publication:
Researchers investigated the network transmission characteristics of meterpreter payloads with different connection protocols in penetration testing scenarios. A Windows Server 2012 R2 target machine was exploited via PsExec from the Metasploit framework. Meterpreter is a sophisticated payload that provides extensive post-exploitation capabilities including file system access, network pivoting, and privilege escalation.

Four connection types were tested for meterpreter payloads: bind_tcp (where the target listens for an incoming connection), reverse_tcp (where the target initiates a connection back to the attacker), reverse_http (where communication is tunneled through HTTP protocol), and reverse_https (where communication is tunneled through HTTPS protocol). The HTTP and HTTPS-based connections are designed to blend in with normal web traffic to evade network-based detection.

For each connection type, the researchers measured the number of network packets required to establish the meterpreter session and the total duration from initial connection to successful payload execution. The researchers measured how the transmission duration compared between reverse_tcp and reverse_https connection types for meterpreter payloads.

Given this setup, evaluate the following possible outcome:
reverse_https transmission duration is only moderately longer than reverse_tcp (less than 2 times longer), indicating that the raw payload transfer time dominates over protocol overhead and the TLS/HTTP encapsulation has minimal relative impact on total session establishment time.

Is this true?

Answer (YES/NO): NO